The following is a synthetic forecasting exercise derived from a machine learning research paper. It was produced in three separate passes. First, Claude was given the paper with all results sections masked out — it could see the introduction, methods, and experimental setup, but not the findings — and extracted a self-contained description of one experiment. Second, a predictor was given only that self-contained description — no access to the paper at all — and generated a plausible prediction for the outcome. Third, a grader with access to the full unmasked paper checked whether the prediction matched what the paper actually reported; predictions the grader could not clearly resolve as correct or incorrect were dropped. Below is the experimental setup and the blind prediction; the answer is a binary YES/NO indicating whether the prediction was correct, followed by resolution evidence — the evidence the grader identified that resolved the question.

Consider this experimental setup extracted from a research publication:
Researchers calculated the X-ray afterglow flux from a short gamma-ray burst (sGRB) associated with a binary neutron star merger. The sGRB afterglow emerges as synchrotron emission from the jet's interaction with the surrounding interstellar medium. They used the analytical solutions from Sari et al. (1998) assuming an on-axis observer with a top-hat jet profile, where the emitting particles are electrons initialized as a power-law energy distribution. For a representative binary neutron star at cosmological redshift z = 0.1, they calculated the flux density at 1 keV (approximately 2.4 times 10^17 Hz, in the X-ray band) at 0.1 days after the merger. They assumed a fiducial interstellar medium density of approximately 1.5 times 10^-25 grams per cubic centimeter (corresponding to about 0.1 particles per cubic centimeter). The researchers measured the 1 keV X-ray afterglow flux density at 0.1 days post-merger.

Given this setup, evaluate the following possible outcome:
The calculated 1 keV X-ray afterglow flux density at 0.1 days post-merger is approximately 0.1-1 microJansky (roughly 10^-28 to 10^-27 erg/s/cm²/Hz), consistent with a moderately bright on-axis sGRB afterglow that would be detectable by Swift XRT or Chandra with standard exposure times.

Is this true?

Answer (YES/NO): NO